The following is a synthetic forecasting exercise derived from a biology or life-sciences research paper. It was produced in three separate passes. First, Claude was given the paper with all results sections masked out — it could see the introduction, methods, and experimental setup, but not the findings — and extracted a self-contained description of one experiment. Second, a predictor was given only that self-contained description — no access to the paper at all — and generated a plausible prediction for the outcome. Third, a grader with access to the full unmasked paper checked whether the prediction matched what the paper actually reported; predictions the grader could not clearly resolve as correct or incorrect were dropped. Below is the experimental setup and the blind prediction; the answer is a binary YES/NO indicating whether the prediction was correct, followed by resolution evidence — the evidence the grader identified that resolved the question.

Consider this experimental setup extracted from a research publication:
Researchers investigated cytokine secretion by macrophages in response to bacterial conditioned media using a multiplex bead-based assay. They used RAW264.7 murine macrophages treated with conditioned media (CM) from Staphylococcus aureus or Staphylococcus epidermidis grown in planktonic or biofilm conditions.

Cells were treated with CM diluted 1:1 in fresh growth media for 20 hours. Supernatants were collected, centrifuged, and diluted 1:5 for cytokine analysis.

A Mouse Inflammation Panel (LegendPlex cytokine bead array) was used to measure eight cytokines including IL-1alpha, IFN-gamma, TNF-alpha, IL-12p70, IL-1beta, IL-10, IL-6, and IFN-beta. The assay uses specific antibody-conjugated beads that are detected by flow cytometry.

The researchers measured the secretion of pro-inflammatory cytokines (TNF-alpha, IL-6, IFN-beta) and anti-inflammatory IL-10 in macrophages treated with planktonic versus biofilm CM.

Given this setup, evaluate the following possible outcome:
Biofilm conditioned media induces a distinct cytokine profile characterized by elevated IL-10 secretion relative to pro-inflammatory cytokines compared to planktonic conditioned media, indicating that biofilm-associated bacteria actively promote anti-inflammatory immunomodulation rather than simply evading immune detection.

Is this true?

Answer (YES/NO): NO